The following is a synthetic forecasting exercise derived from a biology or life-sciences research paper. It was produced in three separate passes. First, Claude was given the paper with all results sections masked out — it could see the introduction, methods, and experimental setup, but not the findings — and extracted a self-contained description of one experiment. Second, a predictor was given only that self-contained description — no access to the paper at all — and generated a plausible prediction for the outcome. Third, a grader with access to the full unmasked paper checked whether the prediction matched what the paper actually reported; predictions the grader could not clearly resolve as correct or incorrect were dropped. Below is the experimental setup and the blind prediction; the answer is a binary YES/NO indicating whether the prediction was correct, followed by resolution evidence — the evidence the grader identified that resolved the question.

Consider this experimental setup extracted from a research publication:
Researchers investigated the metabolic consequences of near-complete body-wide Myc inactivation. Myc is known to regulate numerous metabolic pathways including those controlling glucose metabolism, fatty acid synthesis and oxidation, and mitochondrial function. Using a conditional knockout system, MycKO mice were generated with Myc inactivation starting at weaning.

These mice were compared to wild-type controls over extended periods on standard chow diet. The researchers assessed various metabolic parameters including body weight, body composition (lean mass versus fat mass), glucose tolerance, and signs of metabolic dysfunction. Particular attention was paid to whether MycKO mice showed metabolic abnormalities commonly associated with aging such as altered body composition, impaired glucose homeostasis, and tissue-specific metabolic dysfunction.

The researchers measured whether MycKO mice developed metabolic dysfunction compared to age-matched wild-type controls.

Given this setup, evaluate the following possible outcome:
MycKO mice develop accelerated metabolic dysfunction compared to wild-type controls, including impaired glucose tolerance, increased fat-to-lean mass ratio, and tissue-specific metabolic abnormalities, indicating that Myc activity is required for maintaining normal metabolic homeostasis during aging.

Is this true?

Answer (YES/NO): YES